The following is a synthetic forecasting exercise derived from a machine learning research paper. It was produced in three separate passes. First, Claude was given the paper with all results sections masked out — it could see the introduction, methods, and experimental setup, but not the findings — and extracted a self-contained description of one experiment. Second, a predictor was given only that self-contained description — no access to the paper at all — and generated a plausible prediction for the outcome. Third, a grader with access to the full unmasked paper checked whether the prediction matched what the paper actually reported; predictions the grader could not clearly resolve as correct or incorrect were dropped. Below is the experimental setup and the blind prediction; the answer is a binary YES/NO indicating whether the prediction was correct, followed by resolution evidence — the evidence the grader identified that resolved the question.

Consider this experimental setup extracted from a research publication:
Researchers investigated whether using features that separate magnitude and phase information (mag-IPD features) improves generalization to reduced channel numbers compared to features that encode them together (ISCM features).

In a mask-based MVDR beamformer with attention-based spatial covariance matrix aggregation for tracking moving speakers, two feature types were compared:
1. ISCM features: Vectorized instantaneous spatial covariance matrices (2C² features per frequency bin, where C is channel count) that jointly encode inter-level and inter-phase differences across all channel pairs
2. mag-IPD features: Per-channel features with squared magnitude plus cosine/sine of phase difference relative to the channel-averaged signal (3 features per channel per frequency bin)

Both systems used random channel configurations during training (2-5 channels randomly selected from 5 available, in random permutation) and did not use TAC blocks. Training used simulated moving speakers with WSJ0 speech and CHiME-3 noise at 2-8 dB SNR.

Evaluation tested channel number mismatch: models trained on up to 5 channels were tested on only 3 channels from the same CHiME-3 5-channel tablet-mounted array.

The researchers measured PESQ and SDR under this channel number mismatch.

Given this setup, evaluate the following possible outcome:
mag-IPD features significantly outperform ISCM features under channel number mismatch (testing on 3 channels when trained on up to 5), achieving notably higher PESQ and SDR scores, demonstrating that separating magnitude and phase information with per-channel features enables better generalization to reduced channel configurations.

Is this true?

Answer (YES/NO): YES